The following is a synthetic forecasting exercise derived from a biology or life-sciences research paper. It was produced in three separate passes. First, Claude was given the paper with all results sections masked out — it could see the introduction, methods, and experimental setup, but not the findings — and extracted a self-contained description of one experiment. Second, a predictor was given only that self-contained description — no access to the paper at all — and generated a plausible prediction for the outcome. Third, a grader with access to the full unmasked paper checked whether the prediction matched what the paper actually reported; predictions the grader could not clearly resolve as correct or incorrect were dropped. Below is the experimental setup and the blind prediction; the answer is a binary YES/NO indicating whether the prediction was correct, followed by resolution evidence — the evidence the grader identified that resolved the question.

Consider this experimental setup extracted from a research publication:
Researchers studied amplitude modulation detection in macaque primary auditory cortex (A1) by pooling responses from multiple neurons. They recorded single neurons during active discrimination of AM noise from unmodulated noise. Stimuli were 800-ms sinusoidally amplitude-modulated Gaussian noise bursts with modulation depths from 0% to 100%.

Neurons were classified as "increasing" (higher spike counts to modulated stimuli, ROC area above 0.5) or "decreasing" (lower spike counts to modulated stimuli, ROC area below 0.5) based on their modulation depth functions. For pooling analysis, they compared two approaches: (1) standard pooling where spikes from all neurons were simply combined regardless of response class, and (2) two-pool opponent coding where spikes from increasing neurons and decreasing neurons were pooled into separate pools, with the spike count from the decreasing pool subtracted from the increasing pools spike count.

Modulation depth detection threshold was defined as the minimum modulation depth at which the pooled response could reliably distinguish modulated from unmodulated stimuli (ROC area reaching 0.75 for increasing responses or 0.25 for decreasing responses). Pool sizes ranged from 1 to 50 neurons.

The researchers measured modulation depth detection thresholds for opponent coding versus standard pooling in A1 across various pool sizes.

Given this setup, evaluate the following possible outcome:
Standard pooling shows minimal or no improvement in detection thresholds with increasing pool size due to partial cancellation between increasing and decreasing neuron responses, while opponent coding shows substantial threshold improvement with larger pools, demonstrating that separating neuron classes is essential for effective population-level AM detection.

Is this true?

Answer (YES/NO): NO